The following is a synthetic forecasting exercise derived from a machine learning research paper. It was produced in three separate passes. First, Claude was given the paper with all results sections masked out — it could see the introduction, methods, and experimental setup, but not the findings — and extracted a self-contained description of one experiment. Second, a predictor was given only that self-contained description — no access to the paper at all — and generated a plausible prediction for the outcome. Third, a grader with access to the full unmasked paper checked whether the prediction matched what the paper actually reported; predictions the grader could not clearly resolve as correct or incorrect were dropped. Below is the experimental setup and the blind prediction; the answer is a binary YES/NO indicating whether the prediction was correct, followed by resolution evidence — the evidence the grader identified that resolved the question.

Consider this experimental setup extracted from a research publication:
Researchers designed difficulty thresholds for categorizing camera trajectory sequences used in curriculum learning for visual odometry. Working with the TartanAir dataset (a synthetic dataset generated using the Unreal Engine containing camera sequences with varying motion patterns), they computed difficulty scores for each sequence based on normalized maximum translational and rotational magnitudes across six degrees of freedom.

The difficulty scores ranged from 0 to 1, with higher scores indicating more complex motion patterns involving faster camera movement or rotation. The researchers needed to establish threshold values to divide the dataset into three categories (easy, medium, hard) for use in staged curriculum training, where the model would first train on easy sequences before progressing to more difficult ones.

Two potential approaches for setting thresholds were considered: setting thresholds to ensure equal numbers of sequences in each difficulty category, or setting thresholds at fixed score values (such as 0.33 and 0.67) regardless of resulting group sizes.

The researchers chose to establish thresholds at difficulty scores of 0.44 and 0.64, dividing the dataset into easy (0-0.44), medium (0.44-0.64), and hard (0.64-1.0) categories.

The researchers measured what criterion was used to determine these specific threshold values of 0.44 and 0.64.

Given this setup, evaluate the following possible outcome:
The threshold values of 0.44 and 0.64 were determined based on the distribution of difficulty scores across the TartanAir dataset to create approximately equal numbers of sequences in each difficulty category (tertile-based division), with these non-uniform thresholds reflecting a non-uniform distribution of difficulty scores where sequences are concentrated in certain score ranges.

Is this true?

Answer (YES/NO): YES